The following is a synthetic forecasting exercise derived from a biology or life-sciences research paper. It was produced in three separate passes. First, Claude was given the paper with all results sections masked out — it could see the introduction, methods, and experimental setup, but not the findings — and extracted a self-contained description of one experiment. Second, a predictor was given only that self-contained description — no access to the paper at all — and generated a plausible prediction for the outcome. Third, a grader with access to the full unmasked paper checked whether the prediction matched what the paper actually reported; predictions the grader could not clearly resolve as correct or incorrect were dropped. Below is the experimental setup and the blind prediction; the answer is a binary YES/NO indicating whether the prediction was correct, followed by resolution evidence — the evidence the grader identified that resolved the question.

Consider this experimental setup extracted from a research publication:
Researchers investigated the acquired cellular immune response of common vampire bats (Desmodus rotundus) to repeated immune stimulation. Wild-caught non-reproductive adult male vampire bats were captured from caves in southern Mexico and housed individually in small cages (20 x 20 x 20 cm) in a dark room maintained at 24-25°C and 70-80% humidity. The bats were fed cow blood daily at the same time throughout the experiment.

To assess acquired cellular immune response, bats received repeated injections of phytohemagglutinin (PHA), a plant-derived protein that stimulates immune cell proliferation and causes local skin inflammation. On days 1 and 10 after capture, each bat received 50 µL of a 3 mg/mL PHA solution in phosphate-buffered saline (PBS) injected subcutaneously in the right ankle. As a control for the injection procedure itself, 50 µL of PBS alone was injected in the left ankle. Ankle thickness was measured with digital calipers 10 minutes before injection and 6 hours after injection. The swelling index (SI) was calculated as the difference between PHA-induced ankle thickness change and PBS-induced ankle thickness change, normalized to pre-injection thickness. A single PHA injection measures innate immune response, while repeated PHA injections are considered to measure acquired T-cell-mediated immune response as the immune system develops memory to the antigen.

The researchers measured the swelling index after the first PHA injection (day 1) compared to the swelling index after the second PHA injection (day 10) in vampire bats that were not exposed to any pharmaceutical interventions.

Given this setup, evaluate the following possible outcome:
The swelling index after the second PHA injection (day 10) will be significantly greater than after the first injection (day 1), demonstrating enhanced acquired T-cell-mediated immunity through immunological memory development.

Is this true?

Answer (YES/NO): YES